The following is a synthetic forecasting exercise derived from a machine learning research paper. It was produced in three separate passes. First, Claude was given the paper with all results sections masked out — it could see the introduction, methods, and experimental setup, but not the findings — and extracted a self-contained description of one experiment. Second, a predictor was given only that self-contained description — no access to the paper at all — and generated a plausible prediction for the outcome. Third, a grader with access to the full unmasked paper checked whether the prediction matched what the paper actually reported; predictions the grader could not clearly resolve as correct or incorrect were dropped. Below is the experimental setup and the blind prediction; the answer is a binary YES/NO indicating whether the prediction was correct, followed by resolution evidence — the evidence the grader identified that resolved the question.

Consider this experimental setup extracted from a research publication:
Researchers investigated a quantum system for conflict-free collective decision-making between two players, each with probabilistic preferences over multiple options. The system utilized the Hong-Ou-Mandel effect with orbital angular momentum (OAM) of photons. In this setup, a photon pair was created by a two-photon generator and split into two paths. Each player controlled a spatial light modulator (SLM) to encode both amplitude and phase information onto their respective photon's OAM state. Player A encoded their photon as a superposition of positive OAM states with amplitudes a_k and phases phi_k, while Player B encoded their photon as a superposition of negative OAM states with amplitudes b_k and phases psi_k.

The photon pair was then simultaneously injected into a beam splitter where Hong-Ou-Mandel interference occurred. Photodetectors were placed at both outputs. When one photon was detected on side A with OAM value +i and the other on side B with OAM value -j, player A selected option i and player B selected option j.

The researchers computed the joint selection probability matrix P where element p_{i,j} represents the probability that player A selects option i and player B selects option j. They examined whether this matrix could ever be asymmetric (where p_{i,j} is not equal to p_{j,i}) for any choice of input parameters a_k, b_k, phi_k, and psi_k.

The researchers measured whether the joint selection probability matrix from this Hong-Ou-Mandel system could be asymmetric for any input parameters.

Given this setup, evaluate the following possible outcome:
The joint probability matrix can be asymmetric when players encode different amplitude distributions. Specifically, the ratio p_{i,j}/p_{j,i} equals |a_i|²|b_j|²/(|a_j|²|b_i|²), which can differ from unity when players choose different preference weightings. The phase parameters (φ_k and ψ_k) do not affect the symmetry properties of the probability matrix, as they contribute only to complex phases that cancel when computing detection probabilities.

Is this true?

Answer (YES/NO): NO